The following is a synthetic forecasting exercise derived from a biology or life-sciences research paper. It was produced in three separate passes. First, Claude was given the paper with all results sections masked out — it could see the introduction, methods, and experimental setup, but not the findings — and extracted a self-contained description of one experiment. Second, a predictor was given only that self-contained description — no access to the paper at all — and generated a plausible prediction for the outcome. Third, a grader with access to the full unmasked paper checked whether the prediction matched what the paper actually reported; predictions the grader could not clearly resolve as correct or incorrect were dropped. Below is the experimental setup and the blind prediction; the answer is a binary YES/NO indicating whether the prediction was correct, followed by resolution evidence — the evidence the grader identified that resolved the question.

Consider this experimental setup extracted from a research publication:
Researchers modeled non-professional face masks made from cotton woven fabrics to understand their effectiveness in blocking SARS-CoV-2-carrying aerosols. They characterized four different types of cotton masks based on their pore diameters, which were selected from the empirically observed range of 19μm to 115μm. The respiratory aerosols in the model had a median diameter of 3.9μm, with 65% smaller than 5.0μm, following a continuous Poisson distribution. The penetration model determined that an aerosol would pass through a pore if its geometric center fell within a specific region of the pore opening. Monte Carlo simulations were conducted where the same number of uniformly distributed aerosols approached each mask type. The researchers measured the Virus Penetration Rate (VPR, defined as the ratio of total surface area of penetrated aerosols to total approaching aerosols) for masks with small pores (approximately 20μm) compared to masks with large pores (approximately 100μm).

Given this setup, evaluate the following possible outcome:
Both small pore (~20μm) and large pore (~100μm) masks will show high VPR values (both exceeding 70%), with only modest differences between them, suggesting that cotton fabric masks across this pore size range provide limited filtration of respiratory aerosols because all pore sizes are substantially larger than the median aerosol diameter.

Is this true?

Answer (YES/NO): NO